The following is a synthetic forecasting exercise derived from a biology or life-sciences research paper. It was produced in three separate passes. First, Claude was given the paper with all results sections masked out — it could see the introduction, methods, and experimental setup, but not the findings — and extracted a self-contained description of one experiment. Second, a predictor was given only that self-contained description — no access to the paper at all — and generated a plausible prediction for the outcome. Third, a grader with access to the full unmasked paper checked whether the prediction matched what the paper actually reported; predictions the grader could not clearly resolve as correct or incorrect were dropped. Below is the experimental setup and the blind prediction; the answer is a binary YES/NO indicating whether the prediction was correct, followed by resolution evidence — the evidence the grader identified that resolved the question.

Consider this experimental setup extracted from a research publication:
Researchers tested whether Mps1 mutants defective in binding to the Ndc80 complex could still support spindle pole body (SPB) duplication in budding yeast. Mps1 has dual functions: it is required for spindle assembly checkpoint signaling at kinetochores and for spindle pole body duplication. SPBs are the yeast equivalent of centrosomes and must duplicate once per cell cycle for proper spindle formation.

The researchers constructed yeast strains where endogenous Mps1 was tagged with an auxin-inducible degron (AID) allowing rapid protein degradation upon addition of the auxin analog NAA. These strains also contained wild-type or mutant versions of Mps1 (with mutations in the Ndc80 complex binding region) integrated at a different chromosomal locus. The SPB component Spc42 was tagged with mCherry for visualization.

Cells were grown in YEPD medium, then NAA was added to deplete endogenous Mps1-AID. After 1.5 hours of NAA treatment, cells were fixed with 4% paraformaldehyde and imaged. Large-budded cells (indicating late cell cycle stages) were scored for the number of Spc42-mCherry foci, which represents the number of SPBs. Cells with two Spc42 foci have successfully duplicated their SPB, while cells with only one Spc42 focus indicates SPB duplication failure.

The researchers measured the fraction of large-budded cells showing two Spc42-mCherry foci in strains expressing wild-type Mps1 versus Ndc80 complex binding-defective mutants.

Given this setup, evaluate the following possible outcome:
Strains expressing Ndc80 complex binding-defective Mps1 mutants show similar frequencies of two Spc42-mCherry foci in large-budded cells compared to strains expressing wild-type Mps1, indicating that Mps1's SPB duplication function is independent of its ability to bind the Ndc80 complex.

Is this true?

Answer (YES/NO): YES